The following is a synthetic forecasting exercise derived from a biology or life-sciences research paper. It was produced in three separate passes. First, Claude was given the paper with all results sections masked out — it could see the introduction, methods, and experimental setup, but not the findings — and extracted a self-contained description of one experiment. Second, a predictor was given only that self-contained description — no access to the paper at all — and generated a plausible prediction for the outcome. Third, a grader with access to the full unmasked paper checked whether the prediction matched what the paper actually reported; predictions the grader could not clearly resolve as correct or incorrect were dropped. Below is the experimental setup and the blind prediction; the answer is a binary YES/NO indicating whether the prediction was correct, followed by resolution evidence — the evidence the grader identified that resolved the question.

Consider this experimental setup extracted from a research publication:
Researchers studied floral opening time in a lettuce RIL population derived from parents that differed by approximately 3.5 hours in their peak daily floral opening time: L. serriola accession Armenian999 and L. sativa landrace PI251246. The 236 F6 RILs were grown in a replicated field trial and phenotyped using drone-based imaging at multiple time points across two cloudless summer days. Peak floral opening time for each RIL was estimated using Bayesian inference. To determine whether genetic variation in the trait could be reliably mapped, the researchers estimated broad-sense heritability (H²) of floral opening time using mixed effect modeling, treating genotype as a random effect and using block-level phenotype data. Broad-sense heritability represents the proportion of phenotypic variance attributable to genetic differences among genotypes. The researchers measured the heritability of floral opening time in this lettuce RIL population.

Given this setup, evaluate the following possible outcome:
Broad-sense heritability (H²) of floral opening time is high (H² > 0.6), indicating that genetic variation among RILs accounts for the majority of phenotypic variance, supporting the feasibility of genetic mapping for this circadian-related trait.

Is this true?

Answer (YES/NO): YES